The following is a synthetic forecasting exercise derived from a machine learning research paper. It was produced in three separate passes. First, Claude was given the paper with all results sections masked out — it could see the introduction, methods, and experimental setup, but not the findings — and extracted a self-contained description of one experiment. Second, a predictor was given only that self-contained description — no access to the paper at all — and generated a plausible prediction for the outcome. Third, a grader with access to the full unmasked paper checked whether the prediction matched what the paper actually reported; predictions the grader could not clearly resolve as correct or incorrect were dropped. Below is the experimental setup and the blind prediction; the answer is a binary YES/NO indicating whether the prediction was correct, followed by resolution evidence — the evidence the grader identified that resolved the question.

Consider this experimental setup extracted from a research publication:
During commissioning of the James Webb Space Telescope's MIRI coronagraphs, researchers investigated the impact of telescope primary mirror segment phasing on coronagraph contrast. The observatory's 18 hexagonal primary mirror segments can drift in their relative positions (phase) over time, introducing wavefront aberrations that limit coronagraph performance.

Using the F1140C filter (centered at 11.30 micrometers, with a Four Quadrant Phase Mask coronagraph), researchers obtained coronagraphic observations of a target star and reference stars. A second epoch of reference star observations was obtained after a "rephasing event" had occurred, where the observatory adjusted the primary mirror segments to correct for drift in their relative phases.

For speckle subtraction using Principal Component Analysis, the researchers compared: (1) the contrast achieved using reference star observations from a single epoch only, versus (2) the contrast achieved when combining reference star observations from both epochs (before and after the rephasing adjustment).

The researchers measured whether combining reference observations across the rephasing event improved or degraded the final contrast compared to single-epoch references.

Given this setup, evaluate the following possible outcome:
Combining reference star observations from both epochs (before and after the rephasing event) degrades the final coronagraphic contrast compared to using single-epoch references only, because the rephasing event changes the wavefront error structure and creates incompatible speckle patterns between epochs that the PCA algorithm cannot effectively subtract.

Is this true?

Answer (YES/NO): YES